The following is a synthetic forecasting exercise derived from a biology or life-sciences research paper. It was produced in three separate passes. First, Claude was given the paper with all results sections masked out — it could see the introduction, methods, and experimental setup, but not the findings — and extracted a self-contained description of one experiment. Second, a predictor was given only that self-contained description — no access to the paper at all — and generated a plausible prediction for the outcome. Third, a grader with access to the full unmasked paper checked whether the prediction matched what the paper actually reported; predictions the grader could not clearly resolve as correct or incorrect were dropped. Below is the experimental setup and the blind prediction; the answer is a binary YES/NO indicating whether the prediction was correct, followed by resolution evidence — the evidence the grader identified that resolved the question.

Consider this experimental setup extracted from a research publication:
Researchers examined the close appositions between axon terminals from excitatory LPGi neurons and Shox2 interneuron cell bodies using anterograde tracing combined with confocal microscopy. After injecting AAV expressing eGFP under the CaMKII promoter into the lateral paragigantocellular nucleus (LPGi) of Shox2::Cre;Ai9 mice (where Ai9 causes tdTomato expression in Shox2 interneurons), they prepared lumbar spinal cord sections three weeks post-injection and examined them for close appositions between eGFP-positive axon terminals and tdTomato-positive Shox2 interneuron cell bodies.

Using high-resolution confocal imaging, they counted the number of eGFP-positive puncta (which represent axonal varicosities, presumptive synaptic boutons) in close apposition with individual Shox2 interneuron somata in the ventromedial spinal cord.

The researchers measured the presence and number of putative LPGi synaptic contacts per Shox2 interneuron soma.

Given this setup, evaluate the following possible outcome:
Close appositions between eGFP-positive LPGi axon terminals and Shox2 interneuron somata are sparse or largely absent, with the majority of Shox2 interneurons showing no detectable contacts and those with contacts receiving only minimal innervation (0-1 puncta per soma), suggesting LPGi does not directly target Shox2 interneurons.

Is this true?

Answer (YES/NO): NO